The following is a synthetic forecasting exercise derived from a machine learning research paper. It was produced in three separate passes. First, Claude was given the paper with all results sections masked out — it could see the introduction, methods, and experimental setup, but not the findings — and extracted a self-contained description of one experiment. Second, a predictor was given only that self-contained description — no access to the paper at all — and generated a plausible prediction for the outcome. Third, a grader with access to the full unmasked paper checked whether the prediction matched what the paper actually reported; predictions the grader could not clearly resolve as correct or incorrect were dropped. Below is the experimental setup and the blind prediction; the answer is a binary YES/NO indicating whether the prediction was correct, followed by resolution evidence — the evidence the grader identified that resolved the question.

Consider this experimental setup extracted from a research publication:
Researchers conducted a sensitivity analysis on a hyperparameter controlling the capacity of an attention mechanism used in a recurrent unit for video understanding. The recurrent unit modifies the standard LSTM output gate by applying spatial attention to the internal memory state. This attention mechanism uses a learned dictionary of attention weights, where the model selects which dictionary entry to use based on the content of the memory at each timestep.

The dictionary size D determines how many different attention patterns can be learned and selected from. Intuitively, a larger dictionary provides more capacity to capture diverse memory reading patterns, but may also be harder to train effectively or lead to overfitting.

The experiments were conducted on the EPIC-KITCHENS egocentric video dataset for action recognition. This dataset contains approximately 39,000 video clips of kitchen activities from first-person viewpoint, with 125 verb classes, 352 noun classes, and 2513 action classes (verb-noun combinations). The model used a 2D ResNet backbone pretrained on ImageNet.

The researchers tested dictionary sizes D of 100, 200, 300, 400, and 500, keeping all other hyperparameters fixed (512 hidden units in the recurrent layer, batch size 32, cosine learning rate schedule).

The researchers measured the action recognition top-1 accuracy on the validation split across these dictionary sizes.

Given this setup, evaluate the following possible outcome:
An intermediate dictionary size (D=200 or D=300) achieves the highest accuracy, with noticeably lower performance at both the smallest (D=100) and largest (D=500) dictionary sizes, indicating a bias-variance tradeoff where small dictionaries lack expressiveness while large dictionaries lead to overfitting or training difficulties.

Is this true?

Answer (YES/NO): NO